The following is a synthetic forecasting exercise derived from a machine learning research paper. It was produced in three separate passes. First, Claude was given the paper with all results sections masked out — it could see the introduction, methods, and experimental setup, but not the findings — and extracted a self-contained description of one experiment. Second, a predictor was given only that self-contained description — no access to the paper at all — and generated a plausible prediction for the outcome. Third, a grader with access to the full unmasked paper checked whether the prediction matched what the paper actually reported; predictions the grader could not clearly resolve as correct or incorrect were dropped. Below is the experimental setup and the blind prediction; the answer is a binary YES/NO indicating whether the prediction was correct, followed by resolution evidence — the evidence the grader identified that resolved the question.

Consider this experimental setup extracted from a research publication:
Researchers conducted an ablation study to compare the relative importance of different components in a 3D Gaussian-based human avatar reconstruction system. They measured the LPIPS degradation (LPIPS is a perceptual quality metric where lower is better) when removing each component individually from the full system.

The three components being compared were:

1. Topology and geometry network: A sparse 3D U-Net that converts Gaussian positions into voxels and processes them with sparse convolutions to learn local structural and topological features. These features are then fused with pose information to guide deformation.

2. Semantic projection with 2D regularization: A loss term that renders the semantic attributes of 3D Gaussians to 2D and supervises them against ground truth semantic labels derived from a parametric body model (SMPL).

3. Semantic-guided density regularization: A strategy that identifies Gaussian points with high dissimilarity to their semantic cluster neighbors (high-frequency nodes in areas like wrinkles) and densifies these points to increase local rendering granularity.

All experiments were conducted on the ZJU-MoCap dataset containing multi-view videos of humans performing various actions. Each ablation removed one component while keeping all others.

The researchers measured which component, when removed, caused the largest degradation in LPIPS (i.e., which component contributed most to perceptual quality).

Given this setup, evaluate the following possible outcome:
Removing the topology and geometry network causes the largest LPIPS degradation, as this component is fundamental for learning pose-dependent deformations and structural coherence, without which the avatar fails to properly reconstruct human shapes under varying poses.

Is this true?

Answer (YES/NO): YES